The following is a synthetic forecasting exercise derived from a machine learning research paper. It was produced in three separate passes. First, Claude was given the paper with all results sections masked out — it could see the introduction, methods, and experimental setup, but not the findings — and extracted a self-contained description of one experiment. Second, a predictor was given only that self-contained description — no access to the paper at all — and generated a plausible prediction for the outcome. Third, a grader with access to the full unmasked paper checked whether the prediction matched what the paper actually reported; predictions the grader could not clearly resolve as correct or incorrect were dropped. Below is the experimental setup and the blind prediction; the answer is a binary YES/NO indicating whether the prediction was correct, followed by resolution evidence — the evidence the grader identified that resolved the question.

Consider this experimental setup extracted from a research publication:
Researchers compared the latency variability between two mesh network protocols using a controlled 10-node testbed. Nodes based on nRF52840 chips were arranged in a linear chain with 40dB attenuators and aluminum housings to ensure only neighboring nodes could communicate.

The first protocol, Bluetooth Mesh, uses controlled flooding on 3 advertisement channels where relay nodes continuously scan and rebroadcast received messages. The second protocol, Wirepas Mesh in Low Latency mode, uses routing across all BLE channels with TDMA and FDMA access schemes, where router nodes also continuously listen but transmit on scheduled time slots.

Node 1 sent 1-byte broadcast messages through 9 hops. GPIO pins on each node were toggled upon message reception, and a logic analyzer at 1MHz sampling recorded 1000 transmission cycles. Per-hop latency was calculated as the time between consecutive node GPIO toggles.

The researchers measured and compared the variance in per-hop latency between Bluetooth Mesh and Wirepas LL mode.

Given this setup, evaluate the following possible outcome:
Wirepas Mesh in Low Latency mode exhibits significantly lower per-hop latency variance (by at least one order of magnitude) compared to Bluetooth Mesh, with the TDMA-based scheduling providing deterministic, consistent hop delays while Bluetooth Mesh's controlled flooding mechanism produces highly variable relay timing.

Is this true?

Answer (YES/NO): NO